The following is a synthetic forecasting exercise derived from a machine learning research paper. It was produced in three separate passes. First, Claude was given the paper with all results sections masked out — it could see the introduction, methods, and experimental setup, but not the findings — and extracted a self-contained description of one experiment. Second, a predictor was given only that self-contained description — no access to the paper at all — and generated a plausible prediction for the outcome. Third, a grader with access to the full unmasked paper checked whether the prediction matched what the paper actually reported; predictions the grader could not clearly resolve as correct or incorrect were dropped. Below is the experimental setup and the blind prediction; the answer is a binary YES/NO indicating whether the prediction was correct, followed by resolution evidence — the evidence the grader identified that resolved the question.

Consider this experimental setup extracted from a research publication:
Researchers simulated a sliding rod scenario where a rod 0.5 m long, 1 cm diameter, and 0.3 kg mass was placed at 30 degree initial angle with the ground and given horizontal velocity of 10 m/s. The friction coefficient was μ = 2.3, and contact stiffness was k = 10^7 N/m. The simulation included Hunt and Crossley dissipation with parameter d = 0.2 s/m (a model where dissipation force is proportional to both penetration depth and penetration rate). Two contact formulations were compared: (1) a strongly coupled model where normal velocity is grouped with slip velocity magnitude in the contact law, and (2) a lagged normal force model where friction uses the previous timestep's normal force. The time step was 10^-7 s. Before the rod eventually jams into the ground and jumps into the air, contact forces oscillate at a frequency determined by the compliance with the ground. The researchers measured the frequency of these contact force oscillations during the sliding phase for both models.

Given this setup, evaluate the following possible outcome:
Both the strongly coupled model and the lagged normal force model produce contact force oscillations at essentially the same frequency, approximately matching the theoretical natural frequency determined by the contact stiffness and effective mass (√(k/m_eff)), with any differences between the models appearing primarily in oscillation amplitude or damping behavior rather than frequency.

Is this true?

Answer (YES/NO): NO